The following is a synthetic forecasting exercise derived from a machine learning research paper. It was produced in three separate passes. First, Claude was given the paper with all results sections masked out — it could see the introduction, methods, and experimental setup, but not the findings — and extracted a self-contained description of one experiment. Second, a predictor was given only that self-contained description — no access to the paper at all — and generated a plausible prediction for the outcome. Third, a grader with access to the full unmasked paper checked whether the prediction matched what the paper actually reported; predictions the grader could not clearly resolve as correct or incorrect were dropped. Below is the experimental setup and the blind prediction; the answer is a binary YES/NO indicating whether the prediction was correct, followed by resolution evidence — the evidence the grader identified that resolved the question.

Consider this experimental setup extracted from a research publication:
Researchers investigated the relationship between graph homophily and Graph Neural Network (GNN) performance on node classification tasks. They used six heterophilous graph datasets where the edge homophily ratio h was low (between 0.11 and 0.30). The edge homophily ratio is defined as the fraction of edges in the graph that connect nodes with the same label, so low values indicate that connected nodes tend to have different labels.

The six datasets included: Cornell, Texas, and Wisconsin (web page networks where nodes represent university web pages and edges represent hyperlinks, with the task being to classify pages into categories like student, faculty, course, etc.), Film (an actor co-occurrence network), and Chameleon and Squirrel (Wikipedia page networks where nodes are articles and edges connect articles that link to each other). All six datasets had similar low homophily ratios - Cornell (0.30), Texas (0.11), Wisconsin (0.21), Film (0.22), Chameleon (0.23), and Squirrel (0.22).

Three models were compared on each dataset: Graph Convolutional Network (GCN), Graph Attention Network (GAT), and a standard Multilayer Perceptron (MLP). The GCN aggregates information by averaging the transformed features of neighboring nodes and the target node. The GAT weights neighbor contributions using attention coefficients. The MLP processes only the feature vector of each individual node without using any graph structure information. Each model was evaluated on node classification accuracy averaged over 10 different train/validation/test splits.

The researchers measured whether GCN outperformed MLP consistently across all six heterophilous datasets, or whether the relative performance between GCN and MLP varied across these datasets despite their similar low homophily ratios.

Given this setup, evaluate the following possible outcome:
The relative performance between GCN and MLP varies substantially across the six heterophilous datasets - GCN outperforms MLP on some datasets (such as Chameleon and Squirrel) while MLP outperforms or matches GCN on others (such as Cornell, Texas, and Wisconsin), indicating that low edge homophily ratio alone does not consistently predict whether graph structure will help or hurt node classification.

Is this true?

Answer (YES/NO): YES